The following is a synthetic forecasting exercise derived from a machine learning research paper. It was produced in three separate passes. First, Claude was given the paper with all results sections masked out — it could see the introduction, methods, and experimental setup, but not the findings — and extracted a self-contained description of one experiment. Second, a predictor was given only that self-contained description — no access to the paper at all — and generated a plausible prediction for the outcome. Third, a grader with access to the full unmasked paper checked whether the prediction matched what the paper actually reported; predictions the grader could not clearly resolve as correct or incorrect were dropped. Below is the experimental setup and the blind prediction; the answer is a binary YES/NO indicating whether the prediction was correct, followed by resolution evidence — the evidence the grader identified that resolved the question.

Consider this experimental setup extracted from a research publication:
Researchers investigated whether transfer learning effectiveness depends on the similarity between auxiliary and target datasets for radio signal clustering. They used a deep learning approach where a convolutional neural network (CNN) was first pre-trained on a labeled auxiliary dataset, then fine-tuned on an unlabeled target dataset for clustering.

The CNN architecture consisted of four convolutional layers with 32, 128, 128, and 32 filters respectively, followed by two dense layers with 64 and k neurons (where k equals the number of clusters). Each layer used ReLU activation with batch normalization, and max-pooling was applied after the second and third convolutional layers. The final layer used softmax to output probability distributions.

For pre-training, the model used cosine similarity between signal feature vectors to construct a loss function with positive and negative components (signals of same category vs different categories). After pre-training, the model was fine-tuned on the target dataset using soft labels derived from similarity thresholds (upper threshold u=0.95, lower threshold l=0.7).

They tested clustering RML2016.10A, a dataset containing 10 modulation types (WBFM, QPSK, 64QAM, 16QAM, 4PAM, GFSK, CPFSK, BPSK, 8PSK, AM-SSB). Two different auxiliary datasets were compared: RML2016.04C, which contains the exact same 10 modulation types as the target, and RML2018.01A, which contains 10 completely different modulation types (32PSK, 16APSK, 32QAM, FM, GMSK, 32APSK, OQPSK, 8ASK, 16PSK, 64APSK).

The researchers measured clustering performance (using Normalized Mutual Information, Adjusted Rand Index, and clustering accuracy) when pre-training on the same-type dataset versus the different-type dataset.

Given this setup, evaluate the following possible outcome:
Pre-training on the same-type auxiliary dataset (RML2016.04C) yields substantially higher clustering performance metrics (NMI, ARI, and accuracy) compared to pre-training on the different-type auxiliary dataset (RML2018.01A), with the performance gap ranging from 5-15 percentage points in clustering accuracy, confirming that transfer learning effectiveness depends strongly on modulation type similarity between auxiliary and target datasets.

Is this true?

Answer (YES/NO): NO